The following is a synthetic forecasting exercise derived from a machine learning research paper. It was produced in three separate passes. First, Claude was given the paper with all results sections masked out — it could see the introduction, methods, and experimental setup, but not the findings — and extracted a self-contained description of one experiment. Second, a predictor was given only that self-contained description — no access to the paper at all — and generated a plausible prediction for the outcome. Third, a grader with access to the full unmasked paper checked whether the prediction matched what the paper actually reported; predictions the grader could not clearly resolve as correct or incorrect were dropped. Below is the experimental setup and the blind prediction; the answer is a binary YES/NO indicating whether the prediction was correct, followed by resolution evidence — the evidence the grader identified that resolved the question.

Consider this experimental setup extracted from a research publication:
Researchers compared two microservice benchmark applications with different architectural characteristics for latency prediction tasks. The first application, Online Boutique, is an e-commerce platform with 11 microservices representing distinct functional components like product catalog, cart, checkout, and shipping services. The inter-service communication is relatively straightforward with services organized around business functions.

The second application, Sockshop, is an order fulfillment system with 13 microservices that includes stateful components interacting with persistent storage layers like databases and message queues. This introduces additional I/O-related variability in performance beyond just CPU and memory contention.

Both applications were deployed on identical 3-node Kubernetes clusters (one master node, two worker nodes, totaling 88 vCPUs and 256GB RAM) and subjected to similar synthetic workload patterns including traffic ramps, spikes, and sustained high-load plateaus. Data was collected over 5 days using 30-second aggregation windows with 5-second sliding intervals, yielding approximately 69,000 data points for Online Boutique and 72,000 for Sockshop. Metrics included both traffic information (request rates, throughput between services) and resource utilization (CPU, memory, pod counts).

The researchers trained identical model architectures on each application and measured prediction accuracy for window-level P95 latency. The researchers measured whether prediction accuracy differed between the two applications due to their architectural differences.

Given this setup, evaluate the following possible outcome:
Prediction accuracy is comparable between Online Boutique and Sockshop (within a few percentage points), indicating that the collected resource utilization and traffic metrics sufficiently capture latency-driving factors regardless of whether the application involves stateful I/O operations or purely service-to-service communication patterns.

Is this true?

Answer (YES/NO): YES